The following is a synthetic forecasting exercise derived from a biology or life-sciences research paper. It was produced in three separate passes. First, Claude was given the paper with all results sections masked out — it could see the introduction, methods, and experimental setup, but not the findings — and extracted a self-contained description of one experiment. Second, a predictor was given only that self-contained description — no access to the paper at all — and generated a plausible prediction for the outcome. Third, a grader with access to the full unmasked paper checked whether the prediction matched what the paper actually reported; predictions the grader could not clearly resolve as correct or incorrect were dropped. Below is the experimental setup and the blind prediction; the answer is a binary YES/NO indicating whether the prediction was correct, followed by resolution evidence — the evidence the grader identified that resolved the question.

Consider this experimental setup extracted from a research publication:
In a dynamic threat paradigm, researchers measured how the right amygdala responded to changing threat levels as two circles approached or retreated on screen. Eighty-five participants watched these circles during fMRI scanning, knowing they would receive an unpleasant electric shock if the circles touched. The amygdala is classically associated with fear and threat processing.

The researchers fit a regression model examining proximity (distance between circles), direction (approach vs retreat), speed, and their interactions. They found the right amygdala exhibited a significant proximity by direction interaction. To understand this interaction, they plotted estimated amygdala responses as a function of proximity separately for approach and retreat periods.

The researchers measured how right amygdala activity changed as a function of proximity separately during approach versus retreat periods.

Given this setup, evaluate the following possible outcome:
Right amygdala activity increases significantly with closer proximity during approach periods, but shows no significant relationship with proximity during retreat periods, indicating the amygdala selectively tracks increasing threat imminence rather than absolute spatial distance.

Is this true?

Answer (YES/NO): NO